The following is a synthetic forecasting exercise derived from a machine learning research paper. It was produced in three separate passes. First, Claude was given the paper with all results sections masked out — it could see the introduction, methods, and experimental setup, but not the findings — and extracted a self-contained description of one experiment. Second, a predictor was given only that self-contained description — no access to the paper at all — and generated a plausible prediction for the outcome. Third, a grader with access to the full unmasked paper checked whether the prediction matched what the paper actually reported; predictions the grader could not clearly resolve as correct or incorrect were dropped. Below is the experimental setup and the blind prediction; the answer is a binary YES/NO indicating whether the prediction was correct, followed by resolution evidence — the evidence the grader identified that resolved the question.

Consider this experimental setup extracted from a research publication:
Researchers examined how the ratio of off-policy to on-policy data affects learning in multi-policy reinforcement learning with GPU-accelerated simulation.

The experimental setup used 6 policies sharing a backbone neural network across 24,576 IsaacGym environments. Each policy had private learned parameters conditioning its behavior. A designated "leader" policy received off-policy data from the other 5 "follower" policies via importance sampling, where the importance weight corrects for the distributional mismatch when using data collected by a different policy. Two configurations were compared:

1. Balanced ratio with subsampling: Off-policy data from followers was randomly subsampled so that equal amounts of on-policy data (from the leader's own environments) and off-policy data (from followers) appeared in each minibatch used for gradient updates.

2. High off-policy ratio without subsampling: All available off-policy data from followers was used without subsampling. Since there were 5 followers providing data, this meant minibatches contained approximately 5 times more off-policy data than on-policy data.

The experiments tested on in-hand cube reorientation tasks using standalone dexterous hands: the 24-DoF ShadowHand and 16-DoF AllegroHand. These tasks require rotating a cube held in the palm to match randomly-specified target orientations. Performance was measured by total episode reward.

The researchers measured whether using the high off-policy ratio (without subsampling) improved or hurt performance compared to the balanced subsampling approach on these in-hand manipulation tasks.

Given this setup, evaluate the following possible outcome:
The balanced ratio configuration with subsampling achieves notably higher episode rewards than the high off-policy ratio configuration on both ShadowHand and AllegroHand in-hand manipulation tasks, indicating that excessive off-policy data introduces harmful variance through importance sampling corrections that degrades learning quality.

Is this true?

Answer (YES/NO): YES